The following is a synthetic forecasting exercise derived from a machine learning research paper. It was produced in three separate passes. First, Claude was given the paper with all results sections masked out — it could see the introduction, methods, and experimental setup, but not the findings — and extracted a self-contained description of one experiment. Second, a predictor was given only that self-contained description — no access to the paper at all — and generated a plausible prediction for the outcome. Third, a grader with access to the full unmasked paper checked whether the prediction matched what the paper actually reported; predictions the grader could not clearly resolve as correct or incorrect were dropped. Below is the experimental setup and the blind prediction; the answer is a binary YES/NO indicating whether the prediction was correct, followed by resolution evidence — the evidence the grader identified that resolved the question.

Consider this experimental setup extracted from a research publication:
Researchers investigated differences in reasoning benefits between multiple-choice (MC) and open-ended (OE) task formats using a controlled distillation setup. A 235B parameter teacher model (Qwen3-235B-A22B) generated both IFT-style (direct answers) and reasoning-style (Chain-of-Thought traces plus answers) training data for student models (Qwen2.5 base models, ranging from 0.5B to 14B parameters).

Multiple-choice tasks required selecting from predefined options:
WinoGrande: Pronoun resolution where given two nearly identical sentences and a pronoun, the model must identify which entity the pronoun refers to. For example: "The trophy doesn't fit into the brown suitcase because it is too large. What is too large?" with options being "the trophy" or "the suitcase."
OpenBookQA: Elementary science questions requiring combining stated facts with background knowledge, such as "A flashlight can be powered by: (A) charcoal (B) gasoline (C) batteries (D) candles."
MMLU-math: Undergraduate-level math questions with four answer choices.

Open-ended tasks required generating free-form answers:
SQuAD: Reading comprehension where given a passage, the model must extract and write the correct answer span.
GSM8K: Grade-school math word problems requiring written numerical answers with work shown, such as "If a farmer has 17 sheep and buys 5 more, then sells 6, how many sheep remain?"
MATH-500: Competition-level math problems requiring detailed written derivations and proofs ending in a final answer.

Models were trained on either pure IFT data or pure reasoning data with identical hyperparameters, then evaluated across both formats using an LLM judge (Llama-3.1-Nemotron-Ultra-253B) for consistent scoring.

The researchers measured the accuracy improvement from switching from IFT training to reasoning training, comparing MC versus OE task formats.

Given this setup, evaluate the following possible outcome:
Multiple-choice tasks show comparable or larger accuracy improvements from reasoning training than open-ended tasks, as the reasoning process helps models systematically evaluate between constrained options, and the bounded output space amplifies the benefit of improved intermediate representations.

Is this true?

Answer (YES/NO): NO